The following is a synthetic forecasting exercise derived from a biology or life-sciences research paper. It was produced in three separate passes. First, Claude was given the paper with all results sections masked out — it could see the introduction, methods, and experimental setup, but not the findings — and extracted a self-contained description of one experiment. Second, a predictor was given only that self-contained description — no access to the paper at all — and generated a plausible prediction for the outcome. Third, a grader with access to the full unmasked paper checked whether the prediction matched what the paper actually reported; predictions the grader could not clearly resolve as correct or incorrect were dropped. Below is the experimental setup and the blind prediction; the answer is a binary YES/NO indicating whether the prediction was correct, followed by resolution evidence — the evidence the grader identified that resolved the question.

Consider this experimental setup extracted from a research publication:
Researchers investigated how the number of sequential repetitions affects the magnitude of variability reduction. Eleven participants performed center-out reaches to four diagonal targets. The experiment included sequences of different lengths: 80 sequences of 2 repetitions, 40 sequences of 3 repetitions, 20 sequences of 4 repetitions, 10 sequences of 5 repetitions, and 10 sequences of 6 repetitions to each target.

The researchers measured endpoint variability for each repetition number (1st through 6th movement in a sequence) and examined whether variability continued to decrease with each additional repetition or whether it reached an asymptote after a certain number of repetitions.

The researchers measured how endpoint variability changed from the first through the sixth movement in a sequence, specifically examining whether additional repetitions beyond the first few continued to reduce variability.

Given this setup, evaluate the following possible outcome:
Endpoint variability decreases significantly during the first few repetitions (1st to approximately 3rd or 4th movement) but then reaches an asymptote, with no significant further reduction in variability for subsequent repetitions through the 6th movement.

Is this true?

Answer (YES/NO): YES